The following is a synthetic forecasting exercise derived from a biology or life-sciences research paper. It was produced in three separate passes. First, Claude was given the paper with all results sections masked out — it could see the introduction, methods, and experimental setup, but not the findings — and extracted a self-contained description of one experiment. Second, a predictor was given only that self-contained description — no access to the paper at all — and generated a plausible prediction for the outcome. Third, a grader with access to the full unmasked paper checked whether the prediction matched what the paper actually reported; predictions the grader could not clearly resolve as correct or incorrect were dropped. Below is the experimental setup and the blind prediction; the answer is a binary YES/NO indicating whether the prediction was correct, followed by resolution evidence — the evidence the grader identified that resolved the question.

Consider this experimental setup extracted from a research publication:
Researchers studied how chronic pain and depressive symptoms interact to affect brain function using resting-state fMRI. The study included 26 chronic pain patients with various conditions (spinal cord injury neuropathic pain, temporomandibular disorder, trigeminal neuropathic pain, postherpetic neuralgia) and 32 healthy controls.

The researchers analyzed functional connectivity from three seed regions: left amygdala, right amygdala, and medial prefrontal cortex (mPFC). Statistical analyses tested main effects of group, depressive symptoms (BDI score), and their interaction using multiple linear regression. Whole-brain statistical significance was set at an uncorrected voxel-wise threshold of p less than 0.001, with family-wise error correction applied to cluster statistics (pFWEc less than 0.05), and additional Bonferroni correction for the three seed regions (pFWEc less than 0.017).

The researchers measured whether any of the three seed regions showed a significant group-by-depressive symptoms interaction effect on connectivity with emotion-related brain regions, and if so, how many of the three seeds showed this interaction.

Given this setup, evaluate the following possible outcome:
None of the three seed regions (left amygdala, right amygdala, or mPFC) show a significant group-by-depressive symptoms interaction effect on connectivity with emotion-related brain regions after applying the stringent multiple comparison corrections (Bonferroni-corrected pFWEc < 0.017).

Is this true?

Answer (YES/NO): NO